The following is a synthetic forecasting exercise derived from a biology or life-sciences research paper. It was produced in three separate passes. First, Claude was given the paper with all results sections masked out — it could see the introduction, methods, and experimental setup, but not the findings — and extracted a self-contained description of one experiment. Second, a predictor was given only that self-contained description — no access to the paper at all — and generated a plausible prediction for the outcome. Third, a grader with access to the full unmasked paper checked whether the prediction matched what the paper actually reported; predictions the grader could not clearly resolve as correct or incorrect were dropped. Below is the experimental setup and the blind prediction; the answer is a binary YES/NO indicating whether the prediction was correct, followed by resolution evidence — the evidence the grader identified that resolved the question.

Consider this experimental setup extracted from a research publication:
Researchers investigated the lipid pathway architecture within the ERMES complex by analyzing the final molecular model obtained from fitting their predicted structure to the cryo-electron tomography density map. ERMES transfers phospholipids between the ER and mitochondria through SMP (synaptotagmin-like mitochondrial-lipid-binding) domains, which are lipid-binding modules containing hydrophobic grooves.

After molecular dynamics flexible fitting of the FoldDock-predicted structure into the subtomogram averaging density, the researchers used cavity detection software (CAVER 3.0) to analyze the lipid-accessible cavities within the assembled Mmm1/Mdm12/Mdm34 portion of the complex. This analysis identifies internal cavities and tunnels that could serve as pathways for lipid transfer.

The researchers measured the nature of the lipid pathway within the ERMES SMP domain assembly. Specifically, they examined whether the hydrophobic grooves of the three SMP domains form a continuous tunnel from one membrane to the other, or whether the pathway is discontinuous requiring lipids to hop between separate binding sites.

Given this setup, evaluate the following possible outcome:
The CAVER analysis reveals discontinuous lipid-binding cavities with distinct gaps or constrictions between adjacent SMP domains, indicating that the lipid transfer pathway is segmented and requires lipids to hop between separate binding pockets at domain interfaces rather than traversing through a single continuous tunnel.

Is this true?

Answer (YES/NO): YES